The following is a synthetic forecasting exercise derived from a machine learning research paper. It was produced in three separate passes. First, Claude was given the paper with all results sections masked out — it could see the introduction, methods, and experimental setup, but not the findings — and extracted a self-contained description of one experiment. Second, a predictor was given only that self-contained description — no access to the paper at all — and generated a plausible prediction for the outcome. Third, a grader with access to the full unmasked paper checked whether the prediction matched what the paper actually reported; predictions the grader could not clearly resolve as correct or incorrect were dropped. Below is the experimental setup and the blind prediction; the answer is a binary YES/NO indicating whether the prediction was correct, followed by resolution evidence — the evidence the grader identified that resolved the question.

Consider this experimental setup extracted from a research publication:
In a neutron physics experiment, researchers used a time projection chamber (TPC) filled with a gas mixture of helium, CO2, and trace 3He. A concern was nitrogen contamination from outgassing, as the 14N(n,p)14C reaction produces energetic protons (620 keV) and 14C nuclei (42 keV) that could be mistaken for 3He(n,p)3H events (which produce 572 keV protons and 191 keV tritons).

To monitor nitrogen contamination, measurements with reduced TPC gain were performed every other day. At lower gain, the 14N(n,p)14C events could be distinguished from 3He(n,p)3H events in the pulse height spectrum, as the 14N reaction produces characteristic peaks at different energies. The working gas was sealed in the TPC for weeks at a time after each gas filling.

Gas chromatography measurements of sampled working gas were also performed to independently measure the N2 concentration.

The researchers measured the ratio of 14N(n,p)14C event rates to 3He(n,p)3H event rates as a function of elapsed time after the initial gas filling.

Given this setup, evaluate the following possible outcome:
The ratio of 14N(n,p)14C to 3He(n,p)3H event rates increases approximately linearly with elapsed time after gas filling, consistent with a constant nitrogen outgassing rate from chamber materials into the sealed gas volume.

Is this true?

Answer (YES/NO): YES